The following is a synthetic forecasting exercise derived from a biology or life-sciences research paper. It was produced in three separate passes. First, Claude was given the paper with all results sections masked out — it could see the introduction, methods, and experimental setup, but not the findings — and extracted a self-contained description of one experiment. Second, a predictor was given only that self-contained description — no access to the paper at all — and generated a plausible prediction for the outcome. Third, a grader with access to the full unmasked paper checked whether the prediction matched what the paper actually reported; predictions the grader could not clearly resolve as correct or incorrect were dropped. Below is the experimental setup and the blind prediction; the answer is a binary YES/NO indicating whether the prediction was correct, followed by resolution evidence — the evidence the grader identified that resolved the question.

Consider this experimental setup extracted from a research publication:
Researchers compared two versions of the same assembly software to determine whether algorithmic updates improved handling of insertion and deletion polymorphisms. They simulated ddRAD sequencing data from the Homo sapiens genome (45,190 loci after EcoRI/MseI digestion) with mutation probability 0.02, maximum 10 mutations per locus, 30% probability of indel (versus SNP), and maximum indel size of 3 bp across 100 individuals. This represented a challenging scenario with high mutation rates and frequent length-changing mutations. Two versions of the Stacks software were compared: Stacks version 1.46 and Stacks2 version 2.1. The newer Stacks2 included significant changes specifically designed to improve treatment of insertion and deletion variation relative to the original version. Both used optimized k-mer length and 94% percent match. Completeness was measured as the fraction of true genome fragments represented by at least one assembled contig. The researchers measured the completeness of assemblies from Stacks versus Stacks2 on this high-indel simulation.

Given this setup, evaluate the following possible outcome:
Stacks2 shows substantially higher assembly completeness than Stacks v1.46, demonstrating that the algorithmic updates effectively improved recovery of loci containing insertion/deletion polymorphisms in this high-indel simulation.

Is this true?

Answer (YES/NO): NO